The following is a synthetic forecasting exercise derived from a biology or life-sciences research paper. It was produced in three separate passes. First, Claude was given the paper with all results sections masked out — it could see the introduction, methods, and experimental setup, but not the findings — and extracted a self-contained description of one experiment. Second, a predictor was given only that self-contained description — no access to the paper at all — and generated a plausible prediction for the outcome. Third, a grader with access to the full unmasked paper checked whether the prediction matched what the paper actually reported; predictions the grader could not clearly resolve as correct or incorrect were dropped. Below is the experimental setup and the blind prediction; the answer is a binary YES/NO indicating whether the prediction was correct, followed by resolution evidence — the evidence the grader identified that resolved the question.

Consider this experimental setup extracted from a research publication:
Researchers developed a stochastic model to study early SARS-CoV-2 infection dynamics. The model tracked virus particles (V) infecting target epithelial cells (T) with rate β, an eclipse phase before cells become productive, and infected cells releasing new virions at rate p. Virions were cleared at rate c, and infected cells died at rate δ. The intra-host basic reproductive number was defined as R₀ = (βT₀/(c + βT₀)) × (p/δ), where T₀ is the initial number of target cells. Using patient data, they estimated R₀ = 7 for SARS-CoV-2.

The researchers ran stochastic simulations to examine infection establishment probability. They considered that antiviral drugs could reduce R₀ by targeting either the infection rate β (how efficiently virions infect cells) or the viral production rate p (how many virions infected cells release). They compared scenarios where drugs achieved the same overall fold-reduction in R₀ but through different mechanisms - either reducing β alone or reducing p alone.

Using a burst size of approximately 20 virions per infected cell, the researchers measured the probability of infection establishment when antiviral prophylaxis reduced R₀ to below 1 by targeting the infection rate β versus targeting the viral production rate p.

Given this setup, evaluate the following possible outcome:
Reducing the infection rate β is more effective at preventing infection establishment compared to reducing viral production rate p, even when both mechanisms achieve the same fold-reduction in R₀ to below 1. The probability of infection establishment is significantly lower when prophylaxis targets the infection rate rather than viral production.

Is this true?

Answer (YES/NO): NO